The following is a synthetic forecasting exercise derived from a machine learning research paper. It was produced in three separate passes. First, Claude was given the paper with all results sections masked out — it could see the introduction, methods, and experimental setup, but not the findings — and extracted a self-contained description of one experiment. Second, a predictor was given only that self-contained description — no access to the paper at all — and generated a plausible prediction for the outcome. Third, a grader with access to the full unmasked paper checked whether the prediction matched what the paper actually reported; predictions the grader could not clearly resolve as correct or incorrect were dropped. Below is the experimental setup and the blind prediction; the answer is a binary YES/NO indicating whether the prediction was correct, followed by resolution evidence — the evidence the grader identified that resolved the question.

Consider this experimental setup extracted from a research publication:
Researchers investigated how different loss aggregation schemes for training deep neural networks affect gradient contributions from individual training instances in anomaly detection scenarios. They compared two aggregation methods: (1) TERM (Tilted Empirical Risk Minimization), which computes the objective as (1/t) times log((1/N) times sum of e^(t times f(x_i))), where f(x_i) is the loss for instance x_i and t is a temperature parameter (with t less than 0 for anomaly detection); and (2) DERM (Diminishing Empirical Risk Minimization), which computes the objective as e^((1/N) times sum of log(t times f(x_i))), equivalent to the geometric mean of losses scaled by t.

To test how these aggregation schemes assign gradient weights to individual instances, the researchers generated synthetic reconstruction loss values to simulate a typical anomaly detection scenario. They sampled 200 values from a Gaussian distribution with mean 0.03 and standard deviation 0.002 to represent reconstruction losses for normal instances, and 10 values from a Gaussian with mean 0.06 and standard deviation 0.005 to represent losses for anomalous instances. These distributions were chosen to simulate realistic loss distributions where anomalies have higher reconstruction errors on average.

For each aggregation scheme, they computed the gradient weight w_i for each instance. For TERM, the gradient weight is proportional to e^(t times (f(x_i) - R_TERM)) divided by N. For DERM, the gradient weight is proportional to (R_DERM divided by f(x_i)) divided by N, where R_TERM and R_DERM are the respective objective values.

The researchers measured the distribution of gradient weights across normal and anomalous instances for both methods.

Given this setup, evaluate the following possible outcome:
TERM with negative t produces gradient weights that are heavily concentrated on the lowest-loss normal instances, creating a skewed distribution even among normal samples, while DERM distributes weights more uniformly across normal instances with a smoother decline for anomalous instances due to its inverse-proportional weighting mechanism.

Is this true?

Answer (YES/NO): NO